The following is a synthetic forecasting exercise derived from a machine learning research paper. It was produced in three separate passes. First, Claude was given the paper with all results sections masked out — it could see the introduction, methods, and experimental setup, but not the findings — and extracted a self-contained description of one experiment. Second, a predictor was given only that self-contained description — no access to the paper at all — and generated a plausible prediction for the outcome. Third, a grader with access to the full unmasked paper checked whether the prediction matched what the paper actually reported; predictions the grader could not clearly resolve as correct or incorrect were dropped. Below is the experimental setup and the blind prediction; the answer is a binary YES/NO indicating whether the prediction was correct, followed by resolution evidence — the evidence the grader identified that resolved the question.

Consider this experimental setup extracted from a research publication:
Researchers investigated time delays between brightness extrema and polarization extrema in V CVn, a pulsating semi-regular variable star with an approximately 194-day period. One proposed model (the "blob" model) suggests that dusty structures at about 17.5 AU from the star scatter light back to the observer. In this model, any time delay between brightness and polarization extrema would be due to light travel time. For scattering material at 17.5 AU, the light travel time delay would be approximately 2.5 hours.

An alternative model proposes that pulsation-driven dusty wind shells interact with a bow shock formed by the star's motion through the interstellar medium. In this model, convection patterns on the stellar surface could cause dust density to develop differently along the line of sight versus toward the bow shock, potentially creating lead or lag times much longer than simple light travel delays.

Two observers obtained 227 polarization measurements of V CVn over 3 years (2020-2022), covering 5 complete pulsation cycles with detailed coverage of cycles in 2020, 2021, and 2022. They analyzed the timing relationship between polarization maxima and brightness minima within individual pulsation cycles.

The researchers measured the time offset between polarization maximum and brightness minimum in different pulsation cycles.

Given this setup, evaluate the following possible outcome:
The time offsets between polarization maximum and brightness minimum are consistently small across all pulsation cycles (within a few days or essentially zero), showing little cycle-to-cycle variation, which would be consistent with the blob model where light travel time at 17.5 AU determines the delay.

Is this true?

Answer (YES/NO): NO